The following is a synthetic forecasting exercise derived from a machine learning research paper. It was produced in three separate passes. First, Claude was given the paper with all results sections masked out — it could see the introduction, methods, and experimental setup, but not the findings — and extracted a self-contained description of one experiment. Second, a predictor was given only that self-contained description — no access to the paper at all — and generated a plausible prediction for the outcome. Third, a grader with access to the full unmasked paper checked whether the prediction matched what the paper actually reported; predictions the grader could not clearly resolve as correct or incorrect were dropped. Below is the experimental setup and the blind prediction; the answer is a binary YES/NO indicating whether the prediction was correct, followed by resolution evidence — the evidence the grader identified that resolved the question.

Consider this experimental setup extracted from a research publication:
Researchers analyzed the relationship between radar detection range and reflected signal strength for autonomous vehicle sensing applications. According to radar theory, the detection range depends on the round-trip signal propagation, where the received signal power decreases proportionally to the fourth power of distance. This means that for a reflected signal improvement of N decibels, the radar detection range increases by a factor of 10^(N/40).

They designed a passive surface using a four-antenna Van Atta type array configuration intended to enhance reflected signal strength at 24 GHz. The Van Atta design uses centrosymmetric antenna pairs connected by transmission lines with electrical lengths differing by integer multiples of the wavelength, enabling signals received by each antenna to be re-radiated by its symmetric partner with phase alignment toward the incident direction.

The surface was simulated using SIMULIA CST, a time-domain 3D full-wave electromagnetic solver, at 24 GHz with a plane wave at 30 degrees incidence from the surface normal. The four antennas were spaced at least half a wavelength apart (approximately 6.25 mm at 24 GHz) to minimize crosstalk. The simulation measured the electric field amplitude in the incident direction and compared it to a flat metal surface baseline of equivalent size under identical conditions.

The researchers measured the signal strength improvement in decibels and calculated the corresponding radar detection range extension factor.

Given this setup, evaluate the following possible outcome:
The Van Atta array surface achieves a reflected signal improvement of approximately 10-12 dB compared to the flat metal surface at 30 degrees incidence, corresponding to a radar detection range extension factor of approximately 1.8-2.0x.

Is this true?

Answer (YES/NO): NO